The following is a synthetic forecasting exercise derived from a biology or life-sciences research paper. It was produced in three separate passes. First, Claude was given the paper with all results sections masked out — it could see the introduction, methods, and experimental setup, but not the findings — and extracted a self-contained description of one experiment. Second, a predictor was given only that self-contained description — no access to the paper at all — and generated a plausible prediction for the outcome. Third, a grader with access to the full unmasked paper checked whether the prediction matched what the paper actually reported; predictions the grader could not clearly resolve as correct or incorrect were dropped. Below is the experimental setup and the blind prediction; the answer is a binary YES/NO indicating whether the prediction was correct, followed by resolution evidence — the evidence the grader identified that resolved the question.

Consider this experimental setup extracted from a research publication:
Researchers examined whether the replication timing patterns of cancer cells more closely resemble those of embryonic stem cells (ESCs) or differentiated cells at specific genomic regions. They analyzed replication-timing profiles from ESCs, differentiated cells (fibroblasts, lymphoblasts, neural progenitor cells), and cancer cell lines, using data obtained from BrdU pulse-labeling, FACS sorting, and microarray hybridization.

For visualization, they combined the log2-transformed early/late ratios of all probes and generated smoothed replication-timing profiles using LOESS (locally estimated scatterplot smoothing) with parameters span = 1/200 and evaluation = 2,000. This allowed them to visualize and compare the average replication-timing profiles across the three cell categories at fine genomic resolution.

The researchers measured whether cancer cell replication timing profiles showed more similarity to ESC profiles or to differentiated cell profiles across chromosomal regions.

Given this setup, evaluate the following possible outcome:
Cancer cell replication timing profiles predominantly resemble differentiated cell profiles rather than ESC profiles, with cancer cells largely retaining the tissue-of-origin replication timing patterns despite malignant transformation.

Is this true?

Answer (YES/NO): YES